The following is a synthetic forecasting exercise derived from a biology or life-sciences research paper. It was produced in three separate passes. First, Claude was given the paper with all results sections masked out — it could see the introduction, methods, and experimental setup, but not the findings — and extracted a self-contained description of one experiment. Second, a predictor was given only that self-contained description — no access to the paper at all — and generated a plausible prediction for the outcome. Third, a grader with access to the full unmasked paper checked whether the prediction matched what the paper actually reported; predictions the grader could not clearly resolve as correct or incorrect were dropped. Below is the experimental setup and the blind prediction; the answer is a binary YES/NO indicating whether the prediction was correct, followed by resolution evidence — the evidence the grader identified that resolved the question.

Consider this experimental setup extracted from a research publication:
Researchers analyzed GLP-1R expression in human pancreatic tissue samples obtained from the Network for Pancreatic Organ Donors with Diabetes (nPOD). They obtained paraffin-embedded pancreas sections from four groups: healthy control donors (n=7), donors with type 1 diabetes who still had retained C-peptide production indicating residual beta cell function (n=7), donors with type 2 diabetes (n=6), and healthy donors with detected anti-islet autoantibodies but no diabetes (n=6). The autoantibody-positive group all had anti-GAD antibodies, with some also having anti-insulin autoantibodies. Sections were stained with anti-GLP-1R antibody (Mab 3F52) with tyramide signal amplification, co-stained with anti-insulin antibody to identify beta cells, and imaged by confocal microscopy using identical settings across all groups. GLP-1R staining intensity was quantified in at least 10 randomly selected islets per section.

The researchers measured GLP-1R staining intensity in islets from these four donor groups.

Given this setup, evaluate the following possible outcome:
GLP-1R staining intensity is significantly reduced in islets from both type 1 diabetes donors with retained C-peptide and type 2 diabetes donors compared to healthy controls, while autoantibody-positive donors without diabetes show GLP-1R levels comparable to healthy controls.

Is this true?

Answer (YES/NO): NO